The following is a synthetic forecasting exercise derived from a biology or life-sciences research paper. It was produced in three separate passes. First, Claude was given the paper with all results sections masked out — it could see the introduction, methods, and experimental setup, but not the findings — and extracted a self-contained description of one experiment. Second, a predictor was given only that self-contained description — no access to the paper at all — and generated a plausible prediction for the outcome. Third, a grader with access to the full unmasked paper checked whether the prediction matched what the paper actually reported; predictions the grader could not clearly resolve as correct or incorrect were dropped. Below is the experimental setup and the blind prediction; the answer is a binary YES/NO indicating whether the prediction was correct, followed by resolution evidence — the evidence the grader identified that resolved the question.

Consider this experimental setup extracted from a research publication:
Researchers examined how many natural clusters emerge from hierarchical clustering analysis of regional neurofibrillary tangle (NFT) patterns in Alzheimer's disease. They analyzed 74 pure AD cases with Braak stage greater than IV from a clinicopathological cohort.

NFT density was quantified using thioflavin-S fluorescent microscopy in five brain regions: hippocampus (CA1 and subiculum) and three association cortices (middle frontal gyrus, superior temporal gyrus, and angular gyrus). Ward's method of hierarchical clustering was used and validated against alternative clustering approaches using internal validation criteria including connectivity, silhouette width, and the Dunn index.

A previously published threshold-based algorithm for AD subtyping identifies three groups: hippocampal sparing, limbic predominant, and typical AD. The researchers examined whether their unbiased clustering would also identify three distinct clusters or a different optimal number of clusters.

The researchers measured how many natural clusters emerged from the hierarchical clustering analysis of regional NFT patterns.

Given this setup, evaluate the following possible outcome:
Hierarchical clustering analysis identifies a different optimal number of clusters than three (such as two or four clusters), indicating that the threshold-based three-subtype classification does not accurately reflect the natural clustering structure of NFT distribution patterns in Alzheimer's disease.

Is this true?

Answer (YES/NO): NO